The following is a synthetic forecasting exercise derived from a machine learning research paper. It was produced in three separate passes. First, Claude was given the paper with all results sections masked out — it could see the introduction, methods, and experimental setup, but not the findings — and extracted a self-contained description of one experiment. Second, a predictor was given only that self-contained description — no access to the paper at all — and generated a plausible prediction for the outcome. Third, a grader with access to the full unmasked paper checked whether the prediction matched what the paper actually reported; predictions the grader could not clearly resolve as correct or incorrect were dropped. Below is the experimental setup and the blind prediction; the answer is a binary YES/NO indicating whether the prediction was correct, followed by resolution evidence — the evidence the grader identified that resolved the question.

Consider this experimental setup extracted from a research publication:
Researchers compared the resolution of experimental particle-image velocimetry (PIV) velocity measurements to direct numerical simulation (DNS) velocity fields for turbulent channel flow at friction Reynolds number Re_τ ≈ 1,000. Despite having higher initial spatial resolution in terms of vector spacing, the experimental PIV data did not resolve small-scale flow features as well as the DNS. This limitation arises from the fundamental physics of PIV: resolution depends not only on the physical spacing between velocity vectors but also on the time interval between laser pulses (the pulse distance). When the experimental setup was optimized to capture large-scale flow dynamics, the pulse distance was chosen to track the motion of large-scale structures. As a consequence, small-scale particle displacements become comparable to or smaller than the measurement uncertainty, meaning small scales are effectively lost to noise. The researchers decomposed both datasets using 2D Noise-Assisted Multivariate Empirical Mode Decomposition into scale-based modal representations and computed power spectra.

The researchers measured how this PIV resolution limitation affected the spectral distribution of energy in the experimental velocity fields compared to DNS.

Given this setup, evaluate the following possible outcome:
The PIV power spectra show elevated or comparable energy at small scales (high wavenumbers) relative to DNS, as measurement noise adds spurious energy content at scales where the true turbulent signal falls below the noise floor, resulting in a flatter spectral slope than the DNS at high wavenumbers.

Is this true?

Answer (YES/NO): YES